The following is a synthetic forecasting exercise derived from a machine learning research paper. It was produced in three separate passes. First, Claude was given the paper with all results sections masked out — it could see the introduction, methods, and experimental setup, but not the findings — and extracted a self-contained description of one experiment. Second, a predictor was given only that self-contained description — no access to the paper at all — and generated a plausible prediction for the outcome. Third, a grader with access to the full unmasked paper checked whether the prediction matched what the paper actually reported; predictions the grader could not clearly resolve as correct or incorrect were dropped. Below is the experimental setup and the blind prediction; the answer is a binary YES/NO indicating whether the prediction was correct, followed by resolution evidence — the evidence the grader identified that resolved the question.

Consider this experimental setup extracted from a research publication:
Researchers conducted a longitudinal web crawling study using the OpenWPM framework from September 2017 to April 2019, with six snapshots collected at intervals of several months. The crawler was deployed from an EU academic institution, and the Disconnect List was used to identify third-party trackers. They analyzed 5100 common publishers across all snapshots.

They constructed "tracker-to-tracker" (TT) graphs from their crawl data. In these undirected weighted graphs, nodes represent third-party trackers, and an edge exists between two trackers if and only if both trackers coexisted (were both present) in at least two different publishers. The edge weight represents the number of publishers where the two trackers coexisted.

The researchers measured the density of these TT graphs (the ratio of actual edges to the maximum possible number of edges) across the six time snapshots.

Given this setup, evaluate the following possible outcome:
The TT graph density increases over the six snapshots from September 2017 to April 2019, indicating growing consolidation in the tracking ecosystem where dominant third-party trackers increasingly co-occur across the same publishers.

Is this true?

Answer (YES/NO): NO